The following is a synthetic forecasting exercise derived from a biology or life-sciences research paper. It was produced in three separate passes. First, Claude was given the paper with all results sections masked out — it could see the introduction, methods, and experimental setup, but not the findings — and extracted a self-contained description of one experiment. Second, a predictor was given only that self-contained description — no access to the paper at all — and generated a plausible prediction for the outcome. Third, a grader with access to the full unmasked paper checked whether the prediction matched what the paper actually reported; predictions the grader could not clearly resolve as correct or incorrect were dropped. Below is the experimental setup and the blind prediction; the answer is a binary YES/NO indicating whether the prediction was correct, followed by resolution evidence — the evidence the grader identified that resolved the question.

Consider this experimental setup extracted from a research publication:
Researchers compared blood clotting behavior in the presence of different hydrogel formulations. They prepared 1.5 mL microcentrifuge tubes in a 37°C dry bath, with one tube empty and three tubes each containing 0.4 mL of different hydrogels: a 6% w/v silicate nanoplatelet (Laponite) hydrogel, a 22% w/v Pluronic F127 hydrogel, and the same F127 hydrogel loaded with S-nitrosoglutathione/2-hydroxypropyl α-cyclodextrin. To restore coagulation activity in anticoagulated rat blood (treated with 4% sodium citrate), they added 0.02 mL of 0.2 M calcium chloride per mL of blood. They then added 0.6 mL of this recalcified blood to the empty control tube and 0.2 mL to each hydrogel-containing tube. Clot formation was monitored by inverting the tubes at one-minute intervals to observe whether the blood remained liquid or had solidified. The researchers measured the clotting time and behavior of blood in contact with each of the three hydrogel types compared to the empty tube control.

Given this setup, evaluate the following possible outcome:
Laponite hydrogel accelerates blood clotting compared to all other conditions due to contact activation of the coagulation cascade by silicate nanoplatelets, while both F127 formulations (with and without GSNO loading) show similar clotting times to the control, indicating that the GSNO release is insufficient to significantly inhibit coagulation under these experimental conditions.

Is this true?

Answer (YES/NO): NO